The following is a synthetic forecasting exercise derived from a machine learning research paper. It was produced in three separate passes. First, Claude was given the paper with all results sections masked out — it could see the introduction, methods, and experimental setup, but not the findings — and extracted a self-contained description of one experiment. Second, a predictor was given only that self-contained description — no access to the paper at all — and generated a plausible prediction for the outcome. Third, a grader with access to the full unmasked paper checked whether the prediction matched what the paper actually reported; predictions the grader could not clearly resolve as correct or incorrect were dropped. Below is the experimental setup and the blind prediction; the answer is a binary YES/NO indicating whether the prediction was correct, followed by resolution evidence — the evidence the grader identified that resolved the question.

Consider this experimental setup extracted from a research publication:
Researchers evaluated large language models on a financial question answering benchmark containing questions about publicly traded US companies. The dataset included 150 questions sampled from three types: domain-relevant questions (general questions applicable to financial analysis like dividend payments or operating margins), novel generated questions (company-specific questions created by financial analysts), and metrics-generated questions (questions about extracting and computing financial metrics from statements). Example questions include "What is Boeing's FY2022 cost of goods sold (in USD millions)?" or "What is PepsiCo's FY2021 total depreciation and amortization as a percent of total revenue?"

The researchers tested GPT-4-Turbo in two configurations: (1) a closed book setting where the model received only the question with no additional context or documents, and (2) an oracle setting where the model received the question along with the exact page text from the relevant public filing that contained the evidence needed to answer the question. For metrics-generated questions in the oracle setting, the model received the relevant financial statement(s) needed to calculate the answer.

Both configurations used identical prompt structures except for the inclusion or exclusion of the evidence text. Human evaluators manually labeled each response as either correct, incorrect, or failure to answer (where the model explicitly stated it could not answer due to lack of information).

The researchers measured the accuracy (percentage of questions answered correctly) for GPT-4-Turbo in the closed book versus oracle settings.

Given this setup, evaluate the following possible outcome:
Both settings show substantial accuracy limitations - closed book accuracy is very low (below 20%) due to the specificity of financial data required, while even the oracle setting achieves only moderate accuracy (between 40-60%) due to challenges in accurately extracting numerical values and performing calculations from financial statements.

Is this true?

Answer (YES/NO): NO